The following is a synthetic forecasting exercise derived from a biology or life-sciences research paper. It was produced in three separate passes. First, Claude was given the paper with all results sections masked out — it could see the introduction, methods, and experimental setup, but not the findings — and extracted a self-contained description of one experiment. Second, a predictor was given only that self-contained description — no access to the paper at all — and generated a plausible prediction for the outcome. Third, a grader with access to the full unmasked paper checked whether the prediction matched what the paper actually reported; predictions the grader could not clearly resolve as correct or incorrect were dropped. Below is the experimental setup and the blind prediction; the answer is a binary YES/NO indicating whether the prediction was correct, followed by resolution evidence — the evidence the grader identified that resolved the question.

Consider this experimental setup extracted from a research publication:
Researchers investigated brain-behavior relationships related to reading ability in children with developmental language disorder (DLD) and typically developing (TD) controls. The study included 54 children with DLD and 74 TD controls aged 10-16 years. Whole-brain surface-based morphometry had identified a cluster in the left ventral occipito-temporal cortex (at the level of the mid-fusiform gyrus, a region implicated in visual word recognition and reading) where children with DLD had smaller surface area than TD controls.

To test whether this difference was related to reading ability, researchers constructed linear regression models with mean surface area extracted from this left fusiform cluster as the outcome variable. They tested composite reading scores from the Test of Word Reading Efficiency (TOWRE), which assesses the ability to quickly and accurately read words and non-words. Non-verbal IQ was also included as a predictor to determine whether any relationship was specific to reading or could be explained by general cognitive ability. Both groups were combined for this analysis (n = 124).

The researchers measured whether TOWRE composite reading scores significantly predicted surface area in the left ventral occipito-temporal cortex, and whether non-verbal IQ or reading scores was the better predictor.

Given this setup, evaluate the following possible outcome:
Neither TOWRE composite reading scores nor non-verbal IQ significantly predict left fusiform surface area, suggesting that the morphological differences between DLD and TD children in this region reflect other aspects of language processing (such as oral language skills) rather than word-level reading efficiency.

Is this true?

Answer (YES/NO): NO